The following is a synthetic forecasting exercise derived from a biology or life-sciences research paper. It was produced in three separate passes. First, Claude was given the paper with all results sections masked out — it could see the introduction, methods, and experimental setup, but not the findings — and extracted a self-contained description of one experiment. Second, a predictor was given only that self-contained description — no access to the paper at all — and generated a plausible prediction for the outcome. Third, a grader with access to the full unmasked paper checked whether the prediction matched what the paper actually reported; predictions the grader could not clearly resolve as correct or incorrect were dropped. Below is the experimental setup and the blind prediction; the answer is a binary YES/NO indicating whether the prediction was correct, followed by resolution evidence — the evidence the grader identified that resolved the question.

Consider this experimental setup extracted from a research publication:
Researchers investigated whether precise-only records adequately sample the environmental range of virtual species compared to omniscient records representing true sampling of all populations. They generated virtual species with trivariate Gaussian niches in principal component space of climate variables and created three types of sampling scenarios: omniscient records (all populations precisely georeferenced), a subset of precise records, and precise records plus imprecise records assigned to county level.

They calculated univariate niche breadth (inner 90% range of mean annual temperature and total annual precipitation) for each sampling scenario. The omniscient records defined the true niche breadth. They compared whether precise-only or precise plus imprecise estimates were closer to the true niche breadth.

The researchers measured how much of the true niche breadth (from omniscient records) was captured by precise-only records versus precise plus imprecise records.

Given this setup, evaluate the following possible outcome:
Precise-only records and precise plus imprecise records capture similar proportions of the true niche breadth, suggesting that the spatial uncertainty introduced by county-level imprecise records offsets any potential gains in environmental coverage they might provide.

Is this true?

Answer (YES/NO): NO